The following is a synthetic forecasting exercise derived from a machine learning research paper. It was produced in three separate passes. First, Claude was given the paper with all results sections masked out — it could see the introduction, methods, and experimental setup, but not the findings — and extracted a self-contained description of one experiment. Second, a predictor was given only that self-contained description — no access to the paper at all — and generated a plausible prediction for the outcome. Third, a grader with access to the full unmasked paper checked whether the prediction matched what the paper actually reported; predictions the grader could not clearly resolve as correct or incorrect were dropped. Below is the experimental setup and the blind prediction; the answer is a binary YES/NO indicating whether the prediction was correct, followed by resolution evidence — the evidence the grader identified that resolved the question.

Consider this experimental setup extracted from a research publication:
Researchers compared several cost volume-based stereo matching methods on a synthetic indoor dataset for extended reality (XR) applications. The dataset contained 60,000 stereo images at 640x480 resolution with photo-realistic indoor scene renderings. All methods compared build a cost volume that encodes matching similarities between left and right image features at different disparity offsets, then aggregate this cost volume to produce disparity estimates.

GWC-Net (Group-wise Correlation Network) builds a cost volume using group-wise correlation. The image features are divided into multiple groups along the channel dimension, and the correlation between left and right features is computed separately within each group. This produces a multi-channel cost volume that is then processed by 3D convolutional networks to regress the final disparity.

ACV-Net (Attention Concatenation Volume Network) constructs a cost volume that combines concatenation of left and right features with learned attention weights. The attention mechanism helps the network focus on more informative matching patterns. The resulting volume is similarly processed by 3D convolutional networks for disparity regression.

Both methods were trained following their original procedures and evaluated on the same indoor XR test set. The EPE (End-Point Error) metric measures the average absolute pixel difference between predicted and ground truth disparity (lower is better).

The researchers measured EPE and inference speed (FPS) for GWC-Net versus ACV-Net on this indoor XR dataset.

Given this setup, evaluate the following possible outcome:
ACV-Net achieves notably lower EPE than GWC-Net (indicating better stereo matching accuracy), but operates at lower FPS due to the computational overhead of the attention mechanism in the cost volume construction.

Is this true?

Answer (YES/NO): NO